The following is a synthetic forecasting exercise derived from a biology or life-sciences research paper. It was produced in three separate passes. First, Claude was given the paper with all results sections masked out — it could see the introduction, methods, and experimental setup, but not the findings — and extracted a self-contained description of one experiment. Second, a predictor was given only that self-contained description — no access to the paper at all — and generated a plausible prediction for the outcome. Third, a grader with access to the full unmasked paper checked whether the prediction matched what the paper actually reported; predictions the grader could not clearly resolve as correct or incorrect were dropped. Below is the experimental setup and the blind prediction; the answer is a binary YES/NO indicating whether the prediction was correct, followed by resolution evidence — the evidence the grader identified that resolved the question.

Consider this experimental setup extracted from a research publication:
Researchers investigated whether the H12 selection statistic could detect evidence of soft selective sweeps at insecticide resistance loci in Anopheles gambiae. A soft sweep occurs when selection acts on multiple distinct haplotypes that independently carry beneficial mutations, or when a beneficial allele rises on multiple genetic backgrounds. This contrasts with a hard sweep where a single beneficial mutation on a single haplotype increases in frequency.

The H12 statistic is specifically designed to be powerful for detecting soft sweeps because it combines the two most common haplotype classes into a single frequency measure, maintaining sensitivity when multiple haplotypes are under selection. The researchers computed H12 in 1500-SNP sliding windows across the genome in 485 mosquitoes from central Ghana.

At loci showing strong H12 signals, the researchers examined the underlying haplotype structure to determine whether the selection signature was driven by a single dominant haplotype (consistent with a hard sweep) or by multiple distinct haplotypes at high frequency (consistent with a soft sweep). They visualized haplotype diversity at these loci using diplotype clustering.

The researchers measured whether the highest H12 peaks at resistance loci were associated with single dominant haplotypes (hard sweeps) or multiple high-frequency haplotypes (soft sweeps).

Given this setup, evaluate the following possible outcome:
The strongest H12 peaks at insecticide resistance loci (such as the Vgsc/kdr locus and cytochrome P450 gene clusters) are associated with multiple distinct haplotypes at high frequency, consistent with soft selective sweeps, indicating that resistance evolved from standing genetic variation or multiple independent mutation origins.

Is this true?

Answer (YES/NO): YES